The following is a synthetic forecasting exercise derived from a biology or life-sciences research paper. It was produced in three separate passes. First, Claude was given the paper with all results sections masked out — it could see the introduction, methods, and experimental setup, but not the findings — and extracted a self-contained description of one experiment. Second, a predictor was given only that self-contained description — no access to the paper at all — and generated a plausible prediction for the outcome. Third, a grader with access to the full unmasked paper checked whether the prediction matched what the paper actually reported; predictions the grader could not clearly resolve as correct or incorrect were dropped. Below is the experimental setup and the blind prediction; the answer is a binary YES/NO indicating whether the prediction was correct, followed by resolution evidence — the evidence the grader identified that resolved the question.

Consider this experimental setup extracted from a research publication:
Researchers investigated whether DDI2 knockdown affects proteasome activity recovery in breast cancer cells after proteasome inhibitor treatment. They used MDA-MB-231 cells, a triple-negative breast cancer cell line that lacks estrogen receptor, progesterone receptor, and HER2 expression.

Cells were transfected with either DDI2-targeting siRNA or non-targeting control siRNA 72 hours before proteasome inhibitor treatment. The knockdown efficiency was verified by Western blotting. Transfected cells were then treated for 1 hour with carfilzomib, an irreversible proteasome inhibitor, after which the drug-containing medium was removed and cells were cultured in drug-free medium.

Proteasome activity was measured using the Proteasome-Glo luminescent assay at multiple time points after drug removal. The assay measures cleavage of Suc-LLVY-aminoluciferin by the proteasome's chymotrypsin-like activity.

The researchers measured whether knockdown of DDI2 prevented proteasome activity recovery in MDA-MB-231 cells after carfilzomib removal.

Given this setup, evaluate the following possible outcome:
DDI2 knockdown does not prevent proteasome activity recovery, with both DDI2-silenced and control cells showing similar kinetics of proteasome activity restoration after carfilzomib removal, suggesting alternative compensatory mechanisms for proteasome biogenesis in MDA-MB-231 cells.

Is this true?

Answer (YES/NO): YES